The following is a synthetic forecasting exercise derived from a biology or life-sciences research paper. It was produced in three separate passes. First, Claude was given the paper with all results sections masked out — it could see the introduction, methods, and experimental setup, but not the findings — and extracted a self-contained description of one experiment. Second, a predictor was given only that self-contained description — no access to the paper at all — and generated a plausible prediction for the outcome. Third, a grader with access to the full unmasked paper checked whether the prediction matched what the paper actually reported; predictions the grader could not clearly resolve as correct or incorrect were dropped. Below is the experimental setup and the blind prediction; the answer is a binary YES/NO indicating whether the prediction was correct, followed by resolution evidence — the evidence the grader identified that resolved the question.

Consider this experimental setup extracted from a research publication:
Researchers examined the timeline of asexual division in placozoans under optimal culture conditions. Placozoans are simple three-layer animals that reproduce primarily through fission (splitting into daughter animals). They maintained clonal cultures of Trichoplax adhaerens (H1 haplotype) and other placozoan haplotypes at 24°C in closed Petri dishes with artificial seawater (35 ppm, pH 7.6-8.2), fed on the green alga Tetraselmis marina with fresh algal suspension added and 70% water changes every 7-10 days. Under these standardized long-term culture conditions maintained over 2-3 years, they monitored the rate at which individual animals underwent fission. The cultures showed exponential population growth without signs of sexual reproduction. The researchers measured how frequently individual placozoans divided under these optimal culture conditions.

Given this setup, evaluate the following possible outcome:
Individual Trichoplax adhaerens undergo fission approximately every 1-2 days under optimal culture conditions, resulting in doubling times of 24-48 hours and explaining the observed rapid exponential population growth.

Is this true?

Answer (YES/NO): YES